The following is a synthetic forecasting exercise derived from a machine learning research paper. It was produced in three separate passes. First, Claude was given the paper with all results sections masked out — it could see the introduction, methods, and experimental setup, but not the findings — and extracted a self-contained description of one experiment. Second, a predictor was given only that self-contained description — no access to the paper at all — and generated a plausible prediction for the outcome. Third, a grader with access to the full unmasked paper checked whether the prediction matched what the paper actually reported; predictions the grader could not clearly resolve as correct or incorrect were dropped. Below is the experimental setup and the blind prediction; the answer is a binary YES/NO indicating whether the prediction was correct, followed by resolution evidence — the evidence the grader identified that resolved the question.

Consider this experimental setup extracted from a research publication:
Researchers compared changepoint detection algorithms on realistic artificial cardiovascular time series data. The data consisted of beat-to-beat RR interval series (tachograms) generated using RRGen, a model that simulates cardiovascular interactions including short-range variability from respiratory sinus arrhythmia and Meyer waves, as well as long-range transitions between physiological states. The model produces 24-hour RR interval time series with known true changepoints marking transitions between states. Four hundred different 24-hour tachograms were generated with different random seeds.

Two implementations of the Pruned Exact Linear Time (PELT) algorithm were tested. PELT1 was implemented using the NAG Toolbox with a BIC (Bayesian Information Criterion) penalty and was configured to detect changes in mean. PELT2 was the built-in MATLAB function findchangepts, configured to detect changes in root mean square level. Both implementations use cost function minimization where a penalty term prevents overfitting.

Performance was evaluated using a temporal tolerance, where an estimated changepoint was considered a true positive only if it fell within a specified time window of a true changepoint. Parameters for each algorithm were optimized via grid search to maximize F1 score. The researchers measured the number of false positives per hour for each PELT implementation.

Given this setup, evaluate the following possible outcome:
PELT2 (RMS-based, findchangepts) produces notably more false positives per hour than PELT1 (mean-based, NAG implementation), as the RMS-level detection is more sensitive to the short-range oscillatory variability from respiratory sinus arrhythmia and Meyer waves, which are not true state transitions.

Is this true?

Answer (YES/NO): YES